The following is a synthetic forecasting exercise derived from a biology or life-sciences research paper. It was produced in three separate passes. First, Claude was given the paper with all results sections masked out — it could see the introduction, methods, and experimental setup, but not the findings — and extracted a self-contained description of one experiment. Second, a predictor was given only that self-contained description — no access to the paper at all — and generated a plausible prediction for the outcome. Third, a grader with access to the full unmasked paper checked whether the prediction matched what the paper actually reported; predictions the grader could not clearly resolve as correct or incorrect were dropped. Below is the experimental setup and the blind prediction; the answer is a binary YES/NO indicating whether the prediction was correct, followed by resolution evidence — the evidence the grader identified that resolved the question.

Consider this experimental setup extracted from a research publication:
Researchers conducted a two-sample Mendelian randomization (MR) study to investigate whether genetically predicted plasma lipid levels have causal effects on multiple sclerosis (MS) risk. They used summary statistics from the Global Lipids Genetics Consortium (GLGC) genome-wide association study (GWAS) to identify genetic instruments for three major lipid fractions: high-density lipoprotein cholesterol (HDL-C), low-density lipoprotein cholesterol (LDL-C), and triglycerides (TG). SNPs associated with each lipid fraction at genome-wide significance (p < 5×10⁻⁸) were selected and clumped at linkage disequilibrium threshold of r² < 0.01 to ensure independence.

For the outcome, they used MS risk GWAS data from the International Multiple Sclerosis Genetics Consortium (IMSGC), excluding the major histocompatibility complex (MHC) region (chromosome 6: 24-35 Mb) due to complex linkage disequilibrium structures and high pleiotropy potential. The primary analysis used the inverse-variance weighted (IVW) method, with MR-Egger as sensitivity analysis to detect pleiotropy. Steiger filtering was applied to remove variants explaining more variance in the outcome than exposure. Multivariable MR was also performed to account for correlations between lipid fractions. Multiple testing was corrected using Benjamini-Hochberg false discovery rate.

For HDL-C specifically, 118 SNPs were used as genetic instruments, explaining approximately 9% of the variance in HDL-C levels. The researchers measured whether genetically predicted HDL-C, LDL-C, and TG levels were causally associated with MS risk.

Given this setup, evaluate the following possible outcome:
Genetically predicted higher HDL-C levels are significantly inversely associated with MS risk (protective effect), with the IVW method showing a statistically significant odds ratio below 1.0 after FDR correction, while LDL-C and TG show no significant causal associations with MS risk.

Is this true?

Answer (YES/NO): NO